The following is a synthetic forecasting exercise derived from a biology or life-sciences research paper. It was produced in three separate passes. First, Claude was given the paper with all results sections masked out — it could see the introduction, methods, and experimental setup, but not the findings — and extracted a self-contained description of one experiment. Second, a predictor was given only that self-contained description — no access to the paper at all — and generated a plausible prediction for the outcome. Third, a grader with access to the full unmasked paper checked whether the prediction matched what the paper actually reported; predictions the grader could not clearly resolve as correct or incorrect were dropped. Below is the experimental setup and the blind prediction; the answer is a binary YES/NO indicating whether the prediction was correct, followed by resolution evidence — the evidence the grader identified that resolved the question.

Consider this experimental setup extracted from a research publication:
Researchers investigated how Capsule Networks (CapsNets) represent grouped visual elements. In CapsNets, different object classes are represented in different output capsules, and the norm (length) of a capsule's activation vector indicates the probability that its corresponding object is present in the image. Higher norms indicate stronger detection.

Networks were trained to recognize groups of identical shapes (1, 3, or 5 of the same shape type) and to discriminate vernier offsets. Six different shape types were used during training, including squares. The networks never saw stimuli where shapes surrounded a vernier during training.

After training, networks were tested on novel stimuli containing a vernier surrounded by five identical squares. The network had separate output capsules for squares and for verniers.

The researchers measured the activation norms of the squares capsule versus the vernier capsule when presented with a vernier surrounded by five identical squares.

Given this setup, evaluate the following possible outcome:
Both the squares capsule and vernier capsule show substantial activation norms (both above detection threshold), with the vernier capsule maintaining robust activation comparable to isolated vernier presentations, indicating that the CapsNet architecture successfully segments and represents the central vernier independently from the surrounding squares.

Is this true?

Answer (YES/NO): YES